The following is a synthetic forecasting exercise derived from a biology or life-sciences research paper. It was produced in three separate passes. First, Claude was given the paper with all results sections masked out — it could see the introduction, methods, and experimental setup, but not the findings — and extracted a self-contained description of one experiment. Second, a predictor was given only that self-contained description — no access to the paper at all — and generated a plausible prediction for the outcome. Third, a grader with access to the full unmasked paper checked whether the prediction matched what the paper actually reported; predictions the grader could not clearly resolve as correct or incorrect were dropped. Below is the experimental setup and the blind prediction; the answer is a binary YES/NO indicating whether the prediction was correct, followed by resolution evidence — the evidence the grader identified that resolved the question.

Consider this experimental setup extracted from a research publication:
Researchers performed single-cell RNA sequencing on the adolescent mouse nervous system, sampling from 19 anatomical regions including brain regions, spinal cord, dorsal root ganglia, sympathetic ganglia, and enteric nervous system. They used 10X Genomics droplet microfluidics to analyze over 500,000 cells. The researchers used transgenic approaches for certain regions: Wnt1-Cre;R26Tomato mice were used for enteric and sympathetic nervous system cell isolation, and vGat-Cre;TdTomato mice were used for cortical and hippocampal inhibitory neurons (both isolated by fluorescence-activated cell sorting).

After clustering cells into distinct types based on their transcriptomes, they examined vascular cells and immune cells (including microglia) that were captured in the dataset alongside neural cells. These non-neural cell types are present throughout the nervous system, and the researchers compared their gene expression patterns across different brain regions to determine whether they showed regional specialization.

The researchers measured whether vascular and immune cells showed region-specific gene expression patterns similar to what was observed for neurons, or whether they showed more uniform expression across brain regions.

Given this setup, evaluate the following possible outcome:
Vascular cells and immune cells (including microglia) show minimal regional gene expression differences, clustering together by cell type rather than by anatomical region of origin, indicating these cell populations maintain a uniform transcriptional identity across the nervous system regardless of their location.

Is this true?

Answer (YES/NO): YES